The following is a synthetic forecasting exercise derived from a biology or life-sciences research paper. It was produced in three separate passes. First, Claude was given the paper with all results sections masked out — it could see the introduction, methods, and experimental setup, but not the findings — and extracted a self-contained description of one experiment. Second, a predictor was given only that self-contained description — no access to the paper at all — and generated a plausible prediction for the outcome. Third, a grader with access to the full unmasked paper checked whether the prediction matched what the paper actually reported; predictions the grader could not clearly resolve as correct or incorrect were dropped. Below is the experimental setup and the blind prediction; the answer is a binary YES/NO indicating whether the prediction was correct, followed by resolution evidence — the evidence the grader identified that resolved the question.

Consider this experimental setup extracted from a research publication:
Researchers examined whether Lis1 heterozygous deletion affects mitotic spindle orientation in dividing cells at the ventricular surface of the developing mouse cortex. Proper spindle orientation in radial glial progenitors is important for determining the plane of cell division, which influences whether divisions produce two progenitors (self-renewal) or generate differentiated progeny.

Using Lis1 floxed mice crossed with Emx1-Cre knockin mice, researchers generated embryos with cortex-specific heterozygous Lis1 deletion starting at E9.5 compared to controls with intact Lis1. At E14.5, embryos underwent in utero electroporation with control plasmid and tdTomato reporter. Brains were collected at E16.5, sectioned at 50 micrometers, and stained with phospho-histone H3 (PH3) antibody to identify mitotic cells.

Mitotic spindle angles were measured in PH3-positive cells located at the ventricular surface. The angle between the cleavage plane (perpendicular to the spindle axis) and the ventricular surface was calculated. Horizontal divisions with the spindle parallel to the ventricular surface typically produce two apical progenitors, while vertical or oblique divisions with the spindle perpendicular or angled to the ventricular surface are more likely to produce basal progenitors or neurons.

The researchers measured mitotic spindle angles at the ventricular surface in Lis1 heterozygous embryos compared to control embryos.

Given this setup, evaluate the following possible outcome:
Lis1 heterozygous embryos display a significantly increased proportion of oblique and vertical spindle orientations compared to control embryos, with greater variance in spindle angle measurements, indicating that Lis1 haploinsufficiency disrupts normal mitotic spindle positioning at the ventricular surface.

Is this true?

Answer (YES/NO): NO